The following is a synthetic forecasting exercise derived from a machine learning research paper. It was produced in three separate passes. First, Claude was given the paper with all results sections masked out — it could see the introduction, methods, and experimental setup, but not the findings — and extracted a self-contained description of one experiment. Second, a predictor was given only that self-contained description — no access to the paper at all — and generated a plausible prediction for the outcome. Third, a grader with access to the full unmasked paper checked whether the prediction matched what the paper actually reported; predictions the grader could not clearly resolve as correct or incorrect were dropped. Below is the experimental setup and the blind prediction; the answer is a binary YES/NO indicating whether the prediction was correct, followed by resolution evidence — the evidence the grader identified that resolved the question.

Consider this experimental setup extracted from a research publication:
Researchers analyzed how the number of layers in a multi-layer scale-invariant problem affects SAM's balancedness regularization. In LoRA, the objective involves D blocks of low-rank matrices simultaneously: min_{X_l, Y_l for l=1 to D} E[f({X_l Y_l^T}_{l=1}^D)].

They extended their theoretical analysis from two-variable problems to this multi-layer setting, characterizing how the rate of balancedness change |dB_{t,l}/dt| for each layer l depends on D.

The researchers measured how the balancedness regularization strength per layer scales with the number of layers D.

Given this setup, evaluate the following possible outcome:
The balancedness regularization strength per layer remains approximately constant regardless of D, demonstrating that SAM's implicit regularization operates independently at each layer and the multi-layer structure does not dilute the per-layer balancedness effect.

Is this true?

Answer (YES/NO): NO